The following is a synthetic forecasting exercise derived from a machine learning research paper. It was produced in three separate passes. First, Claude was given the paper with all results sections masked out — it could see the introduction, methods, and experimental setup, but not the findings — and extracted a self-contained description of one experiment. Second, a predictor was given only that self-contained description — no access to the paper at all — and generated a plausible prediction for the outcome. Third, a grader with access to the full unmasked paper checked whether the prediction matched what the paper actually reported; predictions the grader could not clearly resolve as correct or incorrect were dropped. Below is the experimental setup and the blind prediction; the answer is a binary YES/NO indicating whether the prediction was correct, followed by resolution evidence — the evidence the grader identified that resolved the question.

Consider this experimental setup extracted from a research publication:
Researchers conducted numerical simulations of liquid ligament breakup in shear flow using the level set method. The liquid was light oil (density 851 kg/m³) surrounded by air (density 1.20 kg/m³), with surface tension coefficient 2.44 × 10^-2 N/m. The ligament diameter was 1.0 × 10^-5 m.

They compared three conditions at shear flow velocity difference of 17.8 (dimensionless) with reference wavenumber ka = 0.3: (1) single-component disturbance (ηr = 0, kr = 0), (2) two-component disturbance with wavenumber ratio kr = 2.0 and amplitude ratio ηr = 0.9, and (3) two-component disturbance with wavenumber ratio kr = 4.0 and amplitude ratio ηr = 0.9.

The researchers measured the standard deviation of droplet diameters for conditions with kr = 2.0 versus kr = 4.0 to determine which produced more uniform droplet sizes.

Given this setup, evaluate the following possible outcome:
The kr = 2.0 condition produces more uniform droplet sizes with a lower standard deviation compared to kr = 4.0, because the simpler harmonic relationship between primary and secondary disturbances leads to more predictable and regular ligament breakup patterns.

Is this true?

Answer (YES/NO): NO